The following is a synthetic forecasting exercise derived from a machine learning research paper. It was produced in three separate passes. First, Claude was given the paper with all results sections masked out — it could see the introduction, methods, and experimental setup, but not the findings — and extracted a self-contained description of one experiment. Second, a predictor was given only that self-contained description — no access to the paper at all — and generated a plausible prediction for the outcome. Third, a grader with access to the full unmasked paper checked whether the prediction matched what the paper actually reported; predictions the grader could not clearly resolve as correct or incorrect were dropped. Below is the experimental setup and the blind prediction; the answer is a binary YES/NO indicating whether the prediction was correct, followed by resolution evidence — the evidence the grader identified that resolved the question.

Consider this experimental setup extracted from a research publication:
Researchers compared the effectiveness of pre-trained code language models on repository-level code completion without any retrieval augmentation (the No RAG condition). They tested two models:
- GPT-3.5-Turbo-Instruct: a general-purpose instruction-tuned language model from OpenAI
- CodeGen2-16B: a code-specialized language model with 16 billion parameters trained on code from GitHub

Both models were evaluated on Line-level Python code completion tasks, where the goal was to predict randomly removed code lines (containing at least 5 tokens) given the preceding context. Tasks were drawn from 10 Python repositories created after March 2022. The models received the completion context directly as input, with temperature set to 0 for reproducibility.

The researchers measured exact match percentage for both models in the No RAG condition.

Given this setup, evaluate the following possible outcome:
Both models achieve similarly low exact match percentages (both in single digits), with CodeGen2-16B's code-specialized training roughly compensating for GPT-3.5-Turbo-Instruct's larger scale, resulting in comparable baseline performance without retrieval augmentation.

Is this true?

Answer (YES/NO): NO